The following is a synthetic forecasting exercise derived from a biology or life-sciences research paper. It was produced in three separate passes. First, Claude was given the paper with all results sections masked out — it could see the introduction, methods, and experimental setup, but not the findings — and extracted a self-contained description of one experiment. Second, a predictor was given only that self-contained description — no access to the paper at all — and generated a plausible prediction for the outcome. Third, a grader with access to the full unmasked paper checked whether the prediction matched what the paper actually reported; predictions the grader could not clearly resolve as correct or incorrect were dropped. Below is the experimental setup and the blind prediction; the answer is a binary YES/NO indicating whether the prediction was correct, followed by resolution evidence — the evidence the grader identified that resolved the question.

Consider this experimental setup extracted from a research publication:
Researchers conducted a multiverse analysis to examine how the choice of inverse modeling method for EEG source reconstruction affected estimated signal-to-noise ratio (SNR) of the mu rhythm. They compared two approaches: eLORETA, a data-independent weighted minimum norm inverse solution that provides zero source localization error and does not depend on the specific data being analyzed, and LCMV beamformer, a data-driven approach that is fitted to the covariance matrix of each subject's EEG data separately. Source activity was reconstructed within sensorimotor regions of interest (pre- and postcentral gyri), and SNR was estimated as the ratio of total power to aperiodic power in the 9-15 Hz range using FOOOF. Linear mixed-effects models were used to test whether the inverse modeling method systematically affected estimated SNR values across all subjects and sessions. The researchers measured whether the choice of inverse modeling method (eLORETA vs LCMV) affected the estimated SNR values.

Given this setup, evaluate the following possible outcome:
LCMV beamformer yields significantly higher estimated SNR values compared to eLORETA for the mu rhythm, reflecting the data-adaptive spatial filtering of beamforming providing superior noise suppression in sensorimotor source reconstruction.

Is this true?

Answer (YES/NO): YES